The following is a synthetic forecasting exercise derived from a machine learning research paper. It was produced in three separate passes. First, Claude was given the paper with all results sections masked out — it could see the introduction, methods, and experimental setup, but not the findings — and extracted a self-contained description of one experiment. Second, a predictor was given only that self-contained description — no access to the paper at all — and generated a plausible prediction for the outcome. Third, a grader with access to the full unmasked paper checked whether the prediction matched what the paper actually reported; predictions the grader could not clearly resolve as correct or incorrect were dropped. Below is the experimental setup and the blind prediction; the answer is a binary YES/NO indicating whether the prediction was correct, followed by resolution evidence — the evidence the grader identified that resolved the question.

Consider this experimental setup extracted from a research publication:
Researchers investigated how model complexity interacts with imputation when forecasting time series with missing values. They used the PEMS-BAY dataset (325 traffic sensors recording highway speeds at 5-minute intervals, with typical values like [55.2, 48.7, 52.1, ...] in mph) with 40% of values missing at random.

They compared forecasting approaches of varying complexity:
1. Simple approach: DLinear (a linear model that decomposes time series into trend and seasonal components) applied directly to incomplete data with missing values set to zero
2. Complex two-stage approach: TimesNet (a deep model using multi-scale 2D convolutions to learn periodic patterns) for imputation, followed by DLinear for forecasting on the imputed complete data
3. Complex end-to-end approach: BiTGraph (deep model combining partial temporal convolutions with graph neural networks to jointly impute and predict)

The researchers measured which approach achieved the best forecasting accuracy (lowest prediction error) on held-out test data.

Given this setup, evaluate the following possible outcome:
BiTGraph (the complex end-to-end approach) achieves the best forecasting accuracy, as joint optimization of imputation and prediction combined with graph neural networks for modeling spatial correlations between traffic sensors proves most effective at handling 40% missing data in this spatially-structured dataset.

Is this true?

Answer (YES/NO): NO